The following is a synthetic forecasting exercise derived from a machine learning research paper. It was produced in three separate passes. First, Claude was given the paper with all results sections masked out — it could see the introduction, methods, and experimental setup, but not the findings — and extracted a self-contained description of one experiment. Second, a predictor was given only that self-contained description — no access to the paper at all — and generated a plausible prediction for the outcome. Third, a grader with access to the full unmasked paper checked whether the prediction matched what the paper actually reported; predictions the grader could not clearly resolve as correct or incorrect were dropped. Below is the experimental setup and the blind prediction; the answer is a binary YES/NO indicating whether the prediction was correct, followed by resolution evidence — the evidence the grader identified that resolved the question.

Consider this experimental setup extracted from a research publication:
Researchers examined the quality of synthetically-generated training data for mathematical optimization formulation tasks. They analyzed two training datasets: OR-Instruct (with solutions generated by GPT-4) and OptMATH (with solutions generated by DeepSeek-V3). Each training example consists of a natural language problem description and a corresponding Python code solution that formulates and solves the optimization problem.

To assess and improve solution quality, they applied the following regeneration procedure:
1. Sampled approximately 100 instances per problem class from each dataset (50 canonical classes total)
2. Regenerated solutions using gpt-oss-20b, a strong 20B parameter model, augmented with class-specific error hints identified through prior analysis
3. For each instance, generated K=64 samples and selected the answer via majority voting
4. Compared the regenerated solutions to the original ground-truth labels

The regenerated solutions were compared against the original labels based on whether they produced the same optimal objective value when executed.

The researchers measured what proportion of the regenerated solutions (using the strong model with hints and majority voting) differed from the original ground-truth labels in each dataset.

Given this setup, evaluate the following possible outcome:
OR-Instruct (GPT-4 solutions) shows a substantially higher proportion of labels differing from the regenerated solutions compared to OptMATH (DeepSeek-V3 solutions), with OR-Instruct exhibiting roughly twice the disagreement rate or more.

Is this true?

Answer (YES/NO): NO